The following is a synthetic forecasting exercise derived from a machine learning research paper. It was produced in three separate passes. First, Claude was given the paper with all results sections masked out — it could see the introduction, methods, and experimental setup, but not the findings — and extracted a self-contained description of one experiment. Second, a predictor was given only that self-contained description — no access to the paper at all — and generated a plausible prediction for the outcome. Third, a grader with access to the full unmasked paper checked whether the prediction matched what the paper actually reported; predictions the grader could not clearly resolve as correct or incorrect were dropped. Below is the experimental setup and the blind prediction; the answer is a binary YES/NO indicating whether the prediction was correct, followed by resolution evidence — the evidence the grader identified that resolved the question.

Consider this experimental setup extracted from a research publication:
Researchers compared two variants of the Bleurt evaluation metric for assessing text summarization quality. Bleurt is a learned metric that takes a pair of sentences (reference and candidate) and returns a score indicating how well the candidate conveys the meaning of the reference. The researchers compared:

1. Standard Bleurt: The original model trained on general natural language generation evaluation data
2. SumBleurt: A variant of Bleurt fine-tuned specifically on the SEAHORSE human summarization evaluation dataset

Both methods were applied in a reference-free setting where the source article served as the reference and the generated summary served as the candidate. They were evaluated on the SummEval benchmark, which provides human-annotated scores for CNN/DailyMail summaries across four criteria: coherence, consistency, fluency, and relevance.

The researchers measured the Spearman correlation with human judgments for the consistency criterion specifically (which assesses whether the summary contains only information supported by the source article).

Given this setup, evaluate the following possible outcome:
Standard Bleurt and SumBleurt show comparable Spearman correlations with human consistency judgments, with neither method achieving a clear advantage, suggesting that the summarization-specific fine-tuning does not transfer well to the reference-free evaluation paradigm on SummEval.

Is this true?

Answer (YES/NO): NO